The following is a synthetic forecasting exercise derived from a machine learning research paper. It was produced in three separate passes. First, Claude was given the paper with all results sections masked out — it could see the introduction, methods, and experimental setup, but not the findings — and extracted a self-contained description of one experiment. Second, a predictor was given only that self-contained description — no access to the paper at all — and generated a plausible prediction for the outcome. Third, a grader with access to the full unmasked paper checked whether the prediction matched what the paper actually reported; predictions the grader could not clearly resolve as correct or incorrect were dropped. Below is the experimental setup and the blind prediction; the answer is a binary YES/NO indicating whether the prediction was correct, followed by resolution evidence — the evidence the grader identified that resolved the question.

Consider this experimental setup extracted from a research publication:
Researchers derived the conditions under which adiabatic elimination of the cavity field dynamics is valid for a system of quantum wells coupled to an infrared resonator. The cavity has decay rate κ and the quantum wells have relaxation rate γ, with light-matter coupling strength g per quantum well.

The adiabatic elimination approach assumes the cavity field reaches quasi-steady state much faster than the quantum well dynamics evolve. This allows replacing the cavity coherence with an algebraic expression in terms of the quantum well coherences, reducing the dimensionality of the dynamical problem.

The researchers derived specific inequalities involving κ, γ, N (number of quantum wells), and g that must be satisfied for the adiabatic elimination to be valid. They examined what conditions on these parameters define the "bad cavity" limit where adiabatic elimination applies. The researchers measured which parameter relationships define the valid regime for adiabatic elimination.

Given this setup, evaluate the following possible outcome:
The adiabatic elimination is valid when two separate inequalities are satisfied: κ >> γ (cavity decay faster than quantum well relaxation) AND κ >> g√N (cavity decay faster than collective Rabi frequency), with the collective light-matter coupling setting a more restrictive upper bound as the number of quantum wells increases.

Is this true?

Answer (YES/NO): NO